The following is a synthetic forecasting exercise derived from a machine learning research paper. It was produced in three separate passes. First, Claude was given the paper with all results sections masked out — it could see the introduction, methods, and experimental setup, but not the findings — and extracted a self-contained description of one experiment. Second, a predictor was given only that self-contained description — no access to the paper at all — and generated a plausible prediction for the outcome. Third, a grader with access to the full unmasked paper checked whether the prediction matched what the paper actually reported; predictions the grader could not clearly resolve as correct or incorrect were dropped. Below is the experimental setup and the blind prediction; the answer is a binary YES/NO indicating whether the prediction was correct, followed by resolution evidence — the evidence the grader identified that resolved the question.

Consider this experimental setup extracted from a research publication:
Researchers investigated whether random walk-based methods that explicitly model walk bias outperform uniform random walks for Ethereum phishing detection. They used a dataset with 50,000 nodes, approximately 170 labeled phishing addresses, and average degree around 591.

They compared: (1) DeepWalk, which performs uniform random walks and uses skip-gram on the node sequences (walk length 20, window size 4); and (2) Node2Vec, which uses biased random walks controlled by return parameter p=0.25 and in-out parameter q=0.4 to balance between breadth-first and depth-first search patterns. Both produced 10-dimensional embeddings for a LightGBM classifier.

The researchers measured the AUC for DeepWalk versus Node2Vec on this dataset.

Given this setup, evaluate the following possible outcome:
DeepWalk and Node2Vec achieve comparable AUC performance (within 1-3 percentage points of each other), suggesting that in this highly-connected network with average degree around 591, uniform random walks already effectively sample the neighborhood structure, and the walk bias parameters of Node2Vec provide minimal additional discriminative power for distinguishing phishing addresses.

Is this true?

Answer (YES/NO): NO